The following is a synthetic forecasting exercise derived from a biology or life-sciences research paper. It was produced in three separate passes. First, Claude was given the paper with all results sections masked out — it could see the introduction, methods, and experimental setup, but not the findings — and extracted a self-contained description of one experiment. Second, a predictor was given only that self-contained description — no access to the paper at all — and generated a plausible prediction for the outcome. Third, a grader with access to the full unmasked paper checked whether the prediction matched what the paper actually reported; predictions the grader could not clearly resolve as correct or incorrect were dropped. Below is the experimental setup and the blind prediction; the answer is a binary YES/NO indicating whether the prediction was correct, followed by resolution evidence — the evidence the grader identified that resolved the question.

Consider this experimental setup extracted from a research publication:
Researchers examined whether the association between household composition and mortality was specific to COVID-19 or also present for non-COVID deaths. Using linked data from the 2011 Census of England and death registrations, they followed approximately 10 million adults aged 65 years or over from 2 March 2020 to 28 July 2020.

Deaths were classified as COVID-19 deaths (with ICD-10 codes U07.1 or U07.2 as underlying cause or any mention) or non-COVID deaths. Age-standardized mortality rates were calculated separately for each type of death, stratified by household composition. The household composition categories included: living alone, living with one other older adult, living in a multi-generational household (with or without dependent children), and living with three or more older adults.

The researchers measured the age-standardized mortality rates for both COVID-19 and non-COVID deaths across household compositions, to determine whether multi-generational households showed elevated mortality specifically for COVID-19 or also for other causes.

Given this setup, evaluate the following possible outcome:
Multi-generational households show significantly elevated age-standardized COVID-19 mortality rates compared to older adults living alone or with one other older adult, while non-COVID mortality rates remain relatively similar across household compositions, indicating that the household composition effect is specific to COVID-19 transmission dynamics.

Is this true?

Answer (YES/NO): NO